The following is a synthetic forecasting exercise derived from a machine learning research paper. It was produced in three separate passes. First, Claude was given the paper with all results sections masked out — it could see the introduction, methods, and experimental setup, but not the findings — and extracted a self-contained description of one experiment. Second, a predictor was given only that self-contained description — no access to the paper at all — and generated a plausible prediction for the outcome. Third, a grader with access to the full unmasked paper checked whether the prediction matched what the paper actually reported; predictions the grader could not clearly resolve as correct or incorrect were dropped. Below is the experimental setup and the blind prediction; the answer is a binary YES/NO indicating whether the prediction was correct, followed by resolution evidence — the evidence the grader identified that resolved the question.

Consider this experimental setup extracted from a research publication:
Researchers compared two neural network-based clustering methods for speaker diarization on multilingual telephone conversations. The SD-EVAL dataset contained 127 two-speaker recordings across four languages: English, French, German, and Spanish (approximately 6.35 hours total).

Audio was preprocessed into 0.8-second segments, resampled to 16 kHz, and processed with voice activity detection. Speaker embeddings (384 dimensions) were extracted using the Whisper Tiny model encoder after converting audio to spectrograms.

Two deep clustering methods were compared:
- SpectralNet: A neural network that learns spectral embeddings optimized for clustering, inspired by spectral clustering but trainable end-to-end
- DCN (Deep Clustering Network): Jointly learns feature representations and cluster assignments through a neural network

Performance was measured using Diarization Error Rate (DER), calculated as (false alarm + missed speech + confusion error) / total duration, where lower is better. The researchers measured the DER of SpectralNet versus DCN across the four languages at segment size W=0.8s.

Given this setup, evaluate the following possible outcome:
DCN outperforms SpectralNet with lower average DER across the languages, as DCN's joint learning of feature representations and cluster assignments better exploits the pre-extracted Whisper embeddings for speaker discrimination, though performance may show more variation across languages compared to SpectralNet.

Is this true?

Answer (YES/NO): YES